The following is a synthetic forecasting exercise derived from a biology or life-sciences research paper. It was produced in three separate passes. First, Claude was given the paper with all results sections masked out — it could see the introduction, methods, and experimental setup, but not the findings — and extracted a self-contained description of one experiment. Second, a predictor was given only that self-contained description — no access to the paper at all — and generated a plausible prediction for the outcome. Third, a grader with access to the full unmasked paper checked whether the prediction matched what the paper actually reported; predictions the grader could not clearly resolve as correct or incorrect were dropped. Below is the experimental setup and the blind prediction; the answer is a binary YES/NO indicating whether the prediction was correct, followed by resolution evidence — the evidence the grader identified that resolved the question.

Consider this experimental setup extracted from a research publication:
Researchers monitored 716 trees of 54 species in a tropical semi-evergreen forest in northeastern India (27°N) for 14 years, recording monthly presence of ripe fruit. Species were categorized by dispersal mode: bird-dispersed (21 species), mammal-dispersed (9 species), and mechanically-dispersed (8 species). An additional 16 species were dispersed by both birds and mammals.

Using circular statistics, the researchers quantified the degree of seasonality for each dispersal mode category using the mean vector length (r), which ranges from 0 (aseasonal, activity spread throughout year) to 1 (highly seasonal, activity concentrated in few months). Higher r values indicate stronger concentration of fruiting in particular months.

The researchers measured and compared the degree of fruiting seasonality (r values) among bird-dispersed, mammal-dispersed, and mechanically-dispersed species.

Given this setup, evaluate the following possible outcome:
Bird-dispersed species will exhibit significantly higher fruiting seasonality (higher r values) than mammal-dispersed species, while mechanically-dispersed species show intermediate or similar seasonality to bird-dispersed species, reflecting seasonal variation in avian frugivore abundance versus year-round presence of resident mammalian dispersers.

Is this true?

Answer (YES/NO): NO